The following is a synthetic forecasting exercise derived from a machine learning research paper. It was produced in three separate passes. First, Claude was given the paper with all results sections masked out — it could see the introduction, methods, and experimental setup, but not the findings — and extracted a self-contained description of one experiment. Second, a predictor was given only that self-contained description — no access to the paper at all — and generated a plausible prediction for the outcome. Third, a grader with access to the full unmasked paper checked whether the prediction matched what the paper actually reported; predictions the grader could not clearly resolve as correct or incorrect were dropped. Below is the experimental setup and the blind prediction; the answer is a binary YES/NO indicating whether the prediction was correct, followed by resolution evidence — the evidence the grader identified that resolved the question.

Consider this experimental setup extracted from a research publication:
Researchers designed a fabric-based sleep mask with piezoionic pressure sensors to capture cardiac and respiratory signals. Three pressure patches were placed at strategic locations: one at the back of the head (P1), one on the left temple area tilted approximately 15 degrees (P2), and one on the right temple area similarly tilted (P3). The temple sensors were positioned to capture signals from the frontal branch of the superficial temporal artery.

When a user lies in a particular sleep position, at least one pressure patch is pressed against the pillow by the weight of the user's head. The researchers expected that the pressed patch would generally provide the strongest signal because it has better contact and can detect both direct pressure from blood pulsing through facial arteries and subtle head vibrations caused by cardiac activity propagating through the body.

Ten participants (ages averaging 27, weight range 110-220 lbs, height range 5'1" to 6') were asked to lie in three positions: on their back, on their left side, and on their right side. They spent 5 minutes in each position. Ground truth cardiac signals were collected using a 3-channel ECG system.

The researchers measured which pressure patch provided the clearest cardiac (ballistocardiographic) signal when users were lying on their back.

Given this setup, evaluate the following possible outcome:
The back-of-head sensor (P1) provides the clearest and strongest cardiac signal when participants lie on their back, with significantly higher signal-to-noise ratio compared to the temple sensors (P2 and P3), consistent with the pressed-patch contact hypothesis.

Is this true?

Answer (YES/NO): NO